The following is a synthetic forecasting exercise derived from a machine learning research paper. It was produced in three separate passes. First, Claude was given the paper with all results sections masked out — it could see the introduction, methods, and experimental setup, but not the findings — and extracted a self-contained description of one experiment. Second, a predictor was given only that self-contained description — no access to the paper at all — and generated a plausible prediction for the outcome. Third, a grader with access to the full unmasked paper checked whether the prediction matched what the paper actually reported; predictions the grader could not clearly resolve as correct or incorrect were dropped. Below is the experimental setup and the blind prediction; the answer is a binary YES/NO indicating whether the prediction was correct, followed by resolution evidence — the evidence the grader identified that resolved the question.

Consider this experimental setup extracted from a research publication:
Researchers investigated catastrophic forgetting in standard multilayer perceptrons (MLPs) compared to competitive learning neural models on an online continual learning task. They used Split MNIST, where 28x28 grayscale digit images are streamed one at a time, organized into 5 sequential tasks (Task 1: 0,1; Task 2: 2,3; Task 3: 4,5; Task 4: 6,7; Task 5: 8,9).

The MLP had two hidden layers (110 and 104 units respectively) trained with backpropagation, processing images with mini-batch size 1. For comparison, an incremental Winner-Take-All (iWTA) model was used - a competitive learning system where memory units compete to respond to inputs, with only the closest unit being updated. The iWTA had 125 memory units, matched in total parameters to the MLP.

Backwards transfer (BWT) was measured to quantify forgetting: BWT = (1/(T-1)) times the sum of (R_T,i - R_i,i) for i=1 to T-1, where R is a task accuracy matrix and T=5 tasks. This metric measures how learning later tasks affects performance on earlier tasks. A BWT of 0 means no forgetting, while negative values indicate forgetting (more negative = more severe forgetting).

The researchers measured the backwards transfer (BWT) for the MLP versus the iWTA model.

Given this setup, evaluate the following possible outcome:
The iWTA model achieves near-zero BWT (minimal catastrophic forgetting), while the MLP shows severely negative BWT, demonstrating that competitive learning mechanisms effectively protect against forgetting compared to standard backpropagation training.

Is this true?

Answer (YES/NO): NO